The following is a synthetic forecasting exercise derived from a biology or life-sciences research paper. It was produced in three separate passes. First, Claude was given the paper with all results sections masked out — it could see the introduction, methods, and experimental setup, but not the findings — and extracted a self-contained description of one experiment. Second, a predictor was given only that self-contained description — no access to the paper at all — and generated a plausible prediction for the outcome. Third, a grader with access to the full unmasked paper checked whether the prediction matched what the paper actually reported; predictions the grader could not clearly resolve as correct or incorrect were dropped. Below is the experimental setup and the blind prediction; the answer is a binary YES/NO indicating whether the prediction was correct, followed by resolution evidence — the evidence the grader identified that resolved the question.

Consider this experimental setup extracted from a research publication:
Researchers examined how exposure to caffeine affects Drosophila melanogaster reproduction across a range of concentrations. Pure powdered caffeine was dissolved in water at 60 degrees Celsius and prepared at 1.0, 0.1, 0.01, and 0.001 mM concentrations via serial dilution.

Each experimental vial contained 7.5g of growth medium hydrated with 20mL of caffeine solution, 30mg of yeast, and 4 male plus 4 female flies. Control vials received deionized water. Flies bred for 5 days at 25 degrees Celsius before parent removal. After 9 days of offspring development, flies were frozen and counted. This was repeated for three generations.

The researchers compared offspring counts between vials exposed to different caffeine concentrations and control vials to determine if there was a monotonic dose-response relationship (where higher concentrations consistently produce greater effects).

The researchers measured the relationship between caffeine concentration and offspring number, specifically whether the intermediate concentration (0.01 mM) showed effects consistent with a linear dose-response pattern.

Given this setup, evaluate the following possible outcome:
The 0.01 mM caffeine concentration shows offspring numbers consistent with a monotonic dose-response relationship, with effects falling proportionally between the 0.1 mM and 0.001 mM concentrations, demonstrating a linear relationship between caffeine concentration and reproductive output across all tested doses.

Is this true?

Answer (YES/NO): NO